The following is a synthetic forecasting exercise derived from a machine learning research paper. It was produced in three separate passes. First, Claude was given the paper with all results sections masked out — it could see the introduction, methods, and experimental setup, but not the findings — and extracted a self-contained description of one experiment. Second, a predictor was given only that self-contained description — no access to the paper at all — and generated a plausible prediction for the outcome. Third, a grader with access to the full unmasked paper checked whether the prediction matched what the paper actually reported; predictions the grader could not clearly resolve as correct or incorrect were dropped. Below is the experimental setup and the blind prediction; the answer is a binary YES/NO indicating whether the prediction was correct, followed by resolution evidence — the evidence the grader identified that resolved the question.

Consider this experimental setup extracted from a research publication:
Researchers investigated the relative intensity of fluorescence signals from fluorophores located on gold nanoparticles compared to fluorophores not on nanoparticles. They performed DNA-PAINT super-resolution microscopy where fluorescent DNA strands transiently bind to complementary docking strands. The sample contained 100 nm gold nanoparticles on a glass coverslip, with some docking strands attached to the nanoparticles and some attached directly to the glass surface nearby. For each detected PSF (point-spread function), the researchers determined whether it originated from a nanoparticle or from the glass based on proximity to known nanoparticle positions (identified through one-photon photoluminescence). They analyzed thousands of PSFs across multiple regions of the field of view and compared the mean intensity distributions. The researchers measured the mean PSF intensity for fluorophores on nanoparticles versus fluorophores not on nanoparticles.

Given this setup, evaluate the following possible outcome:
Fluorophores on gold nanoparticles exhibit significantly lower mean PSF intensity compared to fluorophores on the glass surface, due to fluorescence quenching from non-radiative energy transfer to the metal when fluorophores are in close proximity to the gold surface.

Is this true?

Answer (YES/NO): NO